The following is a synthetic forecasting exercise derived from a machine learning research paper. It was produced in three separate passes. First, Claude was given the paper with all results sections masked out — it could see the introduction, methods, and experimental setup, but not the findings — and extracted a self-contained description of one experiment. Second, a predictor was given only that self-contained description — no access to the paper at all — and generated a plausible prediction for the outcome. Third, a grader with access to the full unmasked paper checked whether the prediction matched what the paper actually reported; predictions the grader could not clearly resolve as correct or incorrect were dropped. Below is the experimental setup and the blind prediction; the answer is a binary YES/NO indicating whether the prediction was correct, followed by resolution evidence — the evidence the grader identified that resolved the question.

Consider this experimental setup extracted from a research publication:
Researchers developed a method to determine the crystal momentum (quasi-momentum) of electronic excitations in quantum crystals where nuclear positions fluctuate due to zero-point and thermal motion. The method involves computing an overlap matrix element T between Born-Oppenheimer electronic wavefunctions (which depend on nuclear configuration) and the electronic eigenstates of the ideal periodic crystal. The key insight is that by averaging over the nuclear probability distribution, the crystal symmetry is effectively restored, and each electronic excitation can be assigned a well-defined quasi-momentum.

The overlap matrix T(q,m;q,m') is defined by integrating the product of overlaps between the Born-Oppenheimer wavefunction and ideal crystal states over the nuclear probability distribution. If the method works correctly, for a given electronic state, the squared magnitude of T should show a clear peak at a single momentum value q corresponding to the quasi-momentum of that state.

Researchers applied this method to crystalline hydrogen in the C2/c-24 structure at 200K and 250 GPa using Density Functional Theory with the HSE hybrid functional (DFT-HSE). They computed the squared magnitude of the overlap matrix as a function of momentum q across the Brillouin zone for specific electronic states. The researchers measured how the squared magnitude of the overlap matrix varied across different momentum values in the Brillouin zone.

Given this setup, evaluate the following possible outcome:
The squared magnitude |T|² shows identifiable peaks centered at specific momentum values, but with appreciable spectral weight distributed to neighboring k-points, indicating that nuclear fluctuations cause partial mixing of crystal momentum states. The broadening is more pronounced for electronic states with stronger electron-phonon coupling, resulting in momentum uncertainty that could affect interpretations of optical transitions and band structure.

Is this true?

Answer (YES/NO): NO